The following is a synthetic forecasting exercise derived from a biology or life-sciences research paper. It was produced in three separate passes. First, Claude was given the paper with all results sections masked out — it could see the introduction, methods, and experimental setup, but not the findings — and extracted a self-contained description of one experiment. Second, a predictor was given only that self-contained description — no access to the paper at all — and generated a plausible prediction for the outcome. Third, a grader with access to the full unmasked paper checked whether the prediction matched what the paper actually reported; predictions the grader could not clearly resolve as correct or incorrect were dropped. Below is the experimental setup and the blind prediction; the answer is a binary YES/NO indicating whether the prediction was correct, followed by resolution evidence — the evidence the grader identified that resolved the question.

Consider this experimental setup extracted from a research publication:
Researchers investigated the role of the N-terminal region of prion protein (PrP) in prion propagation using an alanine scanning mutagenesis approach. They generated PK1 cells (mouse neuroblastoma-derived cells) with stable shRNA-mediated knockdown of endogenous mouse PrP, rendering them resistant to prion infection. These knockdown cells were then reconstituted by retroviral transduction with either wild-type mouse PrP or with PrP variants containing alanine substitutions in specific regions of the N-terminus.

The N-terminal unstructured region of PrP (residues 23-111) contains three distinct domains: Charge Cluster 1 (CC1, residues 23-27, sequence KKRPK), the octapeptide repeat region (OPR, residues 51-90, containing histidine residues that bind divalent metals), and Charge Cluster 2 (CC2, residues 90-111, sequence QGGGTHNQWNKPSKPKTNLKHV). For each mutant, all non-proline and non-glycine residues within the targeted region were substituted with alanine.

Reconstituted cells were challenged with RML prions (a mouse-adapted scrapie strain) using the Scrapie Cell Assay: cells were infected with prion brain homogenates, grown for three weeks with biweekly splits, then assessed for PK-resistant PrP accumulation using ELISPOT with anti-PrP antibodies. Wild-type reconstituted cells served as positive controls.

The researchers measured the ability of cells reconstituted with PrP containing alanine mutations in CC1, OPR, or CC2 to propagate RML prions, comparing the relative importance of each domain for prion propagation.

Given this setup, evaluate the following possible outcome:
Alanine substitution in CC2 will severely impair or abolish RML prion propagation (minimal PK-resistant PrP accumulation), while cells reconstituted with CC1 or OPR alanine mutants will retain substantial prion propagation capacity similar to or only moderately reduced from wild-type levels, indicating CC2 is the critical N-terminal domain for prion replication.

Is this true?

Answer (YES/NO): NO